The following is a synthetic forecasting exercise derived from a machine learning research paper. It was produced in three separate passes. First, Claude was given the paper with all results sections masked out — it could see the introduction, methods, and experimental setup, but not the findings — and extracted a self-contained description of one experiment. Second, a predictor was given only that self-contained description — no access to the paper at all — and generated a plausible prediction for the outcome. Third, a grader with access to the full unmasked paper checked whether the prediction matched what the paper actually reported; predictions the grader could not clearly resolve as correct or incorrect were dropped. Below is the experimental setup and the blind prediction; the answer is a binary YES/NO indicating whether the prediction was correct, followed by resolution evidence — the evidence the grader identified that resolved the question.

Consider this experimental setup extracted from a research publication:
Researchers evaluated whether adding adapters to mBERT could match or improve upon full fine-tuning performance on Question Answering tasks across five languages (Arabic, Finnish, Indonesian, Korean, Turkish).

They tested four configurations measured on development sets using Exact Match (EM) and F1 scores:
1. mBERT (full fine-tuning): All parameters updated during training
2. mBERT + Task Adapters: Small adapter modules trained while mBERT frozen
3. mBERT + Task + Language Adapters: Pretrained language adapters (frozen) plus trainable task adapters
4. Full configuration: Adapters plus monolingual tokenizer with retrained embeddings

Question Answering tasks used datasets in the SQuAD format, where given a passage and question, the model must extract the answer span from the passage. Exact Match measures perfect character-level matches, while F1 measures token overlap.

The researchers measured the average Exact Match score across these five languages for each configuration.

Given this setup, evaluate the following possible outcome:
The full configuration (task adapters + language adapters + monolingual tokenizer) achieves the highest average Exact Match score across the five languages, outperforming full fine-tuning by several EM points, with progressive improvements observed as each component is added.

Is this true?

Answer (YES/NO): NO